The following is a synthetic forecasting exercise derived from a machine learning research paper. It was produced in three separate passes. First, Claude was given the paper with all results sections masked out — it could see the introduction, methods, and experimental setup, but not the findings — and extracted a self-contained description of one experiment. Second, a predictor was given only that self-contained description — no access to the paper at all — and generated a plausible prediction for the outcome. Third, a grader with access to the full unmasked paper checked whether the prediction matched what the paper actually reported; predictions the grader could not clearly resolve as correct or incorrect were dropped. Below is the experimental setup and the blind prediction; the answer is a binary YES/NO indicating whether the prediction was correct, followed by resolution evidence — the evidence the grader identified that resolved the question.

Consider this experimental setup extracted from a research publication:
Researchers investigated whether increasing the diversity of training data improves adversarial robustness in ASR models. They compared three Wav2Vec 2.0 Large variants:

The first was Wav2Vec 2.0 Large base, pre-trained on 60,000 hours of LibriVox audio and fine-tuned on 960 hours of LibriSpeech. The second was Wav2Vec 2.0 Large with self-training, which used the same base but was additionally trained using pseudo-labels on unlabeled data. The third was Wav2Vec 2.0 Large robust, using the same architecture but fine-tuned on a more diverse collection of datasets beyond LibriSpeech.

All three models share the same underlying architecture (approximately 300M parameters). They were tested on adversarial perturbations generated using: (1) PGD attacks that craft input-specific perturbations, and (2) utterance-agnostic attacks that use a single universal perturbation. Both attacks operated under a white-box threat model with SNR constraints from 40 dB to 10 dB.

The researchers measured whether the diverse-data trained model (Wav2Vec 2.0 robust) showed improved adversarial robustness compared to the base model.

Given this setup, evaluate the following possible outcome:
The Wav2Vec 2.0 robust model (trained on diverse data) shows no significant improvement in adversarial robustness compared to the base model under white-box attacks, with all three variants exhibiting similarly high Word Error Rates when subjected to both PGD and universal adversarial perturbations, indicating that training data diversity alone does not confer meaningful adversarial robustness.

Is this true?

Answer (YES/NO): NO